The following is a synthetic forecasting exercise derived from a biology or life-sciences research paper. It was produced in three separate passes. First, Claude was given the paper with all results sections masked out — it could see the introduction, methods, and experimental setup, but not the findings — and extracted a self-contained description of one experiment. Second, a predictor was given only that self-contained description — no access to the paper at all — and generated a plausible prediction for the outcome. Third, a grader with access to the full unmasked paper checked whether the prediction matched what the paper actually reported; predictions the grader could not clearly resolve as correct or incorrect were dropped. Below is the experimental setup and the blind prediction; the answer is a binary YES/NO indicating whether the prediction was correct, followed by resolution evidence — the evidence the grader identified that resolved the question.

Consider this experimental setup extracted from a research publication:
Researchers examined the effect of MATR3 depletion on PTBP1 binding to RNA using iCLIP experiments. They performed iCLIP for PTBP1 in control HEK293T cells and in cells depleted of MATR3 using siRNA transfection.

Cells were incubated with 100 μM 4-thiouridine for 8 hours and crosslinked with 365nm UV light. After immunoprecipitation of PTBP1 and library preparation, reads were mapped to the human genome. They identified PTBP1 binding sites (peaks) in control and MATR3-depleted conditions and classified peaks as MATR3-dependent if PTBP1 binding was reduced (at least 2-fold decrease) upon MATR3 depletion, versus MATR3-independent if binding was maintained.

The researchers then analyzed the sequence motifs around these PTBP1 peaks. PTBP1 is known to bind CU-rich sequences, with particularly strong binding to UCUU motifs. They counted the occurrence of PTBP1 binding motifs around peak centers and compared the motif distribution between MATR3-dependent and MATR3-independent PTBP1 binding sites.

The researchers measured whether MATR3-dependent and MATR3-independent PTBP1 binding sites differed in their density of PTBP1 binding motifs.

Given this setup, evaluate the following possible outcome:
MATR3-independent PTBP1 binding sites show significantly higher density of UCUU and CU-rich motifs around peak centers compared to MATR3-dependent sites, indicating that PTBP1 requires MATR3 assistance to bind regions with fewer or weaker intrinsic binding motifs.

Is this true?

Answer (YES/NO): NO